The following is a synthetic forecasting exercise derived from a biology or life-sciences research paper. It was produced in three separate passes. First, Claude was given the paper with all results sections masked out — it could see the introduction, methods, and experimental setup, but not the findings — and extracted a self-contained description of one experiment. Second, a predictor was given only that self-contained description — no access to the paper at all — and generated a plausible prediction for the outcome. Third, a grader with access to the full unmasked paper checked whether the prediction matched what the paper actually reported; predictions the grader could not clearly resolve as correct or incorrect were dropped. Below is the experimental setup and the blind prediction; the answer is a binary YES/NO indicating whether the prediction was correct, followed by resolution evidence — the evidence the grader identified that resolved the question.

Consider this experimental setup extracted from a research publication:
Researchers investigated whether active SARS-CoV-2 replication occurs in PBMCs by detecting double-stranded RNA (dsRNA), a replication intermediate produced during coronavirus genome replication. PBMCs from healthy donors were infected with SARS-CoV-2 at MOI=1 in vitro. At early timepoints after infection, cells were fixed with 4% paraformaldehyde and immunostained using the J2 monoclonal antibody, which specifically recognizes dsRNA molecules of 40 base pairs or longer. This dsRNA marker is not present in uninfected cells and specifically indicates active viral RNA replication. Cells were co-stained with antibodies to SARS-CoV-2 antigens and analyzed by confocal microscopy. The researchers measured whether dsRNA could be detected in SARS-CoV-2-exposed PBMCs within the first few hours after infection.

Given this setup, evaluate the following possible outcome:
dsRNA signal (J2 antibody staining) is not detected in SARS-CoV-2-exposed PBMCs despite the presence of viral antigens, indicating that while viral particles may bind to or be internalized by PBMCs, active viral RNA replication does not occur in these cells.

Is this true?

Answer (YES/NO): NO